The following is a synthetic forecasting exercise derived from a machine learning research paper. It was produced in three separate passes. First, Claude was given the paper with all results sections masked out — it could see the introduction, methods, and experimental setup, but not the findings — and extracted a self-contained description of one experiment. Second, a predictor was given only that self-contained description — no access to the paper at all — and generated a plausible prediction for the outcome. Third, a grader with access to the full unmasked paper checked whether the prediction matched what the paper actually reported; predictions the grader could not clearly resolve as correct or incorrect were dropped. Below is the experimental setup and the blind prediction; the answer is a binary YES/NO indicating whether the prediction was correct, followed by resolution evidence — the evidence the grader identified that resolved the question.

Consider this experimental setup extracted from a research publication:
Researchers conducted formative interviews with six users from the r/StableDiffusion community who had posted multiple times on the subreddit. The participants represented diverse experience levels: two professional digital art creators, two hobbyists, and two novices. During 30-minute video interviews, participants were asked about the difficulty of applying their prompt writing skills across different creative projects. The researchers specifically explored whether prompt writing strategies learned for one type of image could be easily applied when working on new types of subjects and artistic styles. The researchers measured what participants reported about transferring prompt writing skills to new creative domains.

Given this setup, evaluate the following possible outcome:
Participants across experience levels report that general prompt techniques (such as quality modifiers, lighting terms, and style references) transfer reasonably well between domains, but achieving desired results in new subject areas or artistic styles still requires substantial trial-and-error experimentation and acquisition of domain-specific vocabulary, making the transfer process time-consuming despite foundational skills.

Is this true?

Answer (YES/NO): NO